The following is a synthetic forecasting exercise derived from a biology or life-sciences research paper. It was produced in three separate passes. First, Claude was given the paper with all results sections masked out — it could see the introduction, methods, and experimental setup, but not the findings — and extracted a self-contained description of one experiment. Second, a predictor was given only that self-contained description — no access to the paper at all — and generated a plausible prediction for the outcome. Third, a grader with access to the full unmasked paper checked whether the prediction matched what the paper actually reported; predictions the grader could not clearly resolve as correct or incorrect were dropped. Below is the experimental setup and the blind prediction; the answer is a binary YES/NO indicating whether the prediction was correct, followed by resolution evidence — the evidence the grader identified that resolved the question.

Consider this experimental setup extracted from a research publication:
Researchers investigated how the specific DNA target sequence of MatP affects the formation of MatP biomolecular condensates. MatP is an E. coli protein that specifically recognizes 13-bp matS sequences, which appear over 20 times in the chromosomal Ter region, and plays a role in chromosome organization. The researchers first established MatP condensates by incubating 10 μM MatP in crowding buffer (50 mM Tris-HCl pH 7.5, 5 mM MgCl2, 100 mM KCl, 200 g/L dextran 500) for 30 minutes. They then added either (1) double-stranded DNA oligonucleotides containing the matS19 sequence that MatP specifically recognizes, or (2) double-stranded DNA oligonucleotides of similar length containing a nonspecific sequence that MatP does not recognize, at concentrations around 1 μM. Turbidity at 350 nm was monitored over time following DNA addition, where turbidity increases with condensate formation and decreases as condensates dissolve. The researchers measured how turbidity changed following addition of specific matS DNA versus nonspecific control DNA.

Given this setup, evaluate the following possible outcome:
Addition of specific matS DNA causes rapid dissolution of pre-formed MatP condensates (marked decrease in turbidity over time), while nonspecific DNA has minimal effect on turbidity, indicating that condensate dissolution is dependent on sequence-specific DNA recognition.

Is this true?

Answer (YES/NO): NO